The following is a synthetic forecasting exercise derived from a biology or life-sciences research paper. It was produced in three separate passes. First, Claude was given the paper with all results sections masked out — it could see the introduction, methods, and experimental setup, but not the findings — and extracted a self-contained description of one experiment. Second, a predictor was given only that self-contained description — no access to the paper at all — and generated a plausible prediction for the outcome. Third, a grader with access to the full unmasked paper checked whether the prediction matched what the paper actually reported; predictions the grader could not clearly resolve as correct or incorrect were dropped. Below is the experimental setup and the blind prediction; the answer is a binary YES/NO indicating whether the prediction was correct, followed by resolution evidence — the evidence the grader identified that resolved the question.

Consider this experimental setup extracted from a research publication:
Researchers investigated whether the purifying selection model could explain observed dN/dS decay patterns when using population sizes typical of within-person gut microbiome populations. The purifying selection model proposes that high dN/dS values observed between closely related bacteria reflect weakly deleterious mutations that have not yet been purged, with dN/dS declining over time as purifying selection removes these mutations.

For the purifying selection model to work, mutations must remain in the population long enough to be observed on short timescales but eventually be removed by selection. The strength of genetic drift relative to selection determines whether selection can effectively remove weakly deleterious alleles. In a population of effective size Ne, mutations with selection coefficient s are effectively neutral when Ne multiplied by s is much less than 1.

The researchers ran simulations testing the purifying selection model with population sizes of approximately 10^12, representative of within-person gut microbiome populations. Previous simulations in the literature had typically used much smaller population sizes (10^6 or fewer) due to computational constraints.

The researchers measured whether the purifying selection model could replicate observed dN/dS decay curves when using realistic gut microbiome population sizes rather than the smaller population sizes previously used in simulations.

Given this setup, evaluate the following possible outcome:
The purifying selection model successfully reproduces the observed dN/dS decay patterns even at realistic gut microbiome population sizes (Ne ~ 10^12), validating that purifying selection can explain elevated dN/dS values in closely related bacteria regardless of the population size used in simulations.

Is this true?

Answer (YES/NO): NO